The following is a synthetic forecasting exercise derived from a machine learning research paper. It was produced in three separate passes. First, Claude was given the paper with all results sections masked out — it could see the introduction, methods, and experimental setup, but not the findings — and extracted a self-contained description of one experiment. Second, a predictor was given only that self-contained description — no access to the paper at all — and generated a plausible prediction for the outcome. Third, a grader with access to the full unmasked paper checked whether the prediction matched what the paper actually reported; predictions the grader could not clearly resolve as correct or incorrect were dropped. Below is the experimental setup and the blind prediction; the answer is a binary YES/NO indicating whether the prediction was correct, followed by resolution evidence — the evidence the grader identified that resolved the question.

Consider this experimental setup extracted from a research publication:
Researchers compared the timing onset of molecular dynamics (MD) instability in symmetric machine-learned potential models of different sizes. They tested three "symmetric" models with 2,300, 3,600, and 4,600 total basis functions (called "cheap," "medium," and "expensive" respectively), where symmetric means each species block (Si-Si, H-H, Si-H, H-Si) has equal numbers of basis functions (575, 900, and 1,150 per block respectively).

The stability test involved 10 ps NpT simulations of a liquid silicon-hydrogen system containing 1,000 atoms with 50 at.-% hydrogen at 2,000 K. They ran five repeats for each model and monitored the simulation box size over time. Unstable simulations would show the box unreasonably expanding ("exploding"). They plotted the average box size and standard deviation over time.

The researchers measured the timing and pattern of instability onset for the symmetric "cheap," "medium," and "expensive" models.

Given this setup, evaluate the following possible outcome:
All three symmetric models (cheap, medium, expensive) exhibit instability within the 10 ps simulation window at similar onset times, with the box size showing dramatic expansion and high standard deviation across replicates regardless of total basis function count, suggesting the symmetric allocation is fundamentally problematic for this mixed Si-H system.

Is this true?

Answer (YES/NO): NO